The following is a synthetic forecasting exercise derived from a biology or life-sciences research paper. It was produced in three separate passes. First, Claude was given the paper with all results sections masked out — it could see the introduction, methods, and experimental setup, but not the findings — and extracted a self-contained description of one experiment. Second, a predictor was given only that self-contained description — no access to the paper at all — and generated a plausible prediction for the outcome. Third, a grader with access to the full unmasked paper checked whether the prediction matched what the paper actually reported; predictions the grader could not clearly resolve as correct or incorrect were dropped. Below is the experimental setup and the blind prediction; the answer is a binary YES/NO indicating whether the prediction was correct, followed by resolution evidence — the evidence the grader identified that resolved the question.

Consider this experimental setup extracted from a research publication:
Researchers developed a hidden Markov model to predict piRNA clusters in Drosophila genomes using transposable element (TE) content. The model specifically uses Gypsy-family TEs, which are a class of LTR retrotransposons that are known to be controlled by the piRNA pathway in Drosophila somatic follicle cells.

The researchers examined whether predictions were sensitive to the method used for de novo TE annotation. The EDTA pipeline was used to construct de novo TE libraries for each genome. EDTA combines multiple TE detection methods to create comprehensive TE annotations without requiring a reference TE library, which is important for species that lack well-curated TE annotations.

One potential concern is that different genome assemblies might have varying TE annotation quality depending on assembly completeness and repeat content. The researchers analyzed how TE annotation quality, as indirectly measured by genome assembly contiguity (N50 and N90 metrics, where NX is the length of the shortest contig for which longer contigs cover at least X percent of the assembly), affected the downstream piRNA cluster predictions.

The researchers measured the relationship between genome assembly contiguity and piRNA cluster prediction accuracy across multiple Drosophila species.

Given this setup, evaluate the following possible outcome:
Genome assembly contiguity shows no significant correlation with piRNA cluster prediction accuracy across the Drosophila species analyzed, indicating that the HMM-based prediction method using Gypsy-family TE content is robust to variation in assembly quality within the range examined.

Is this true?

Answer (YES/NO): NO